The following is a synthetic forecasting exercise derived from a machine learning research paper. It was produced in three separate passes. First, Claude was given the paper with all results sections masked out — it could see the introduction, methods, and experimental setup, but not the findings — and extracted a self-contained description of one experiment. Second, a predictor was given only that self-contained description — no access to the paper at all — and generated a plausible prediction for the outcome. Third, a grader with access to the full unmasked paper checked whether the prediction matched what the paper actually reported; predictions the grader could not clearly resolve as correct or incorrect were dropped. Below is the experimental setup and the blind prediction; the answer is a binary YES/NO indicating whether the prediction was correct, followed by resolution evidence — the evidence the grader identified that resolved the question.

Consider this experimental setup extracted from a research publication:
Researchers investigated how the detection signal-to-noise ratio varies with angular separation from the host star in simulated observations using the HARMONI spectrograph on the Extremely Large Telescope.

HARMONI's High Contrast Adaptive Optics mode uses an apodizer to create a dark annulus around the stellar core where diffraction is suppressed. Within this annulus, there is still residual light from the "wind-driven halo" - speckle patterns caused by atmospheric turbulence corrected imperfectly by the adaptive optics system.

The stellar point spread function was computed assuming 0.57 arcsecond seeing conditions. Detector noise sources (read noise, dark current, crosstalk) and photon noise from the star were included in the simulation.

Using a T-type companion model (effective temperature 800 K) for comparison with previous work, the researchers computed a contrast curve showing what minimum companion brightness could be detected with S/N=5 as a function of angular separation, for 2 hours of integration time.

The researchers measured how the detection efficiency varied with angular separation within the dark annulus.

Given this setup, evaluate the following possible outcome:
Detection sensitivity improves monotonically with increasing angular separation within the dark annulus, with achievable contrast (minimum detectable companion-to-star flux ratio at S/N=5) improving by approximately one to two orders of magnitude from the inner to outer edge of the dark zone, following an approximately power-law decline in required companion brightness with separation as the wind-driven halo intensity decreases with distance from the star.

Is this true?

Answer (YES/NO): NO